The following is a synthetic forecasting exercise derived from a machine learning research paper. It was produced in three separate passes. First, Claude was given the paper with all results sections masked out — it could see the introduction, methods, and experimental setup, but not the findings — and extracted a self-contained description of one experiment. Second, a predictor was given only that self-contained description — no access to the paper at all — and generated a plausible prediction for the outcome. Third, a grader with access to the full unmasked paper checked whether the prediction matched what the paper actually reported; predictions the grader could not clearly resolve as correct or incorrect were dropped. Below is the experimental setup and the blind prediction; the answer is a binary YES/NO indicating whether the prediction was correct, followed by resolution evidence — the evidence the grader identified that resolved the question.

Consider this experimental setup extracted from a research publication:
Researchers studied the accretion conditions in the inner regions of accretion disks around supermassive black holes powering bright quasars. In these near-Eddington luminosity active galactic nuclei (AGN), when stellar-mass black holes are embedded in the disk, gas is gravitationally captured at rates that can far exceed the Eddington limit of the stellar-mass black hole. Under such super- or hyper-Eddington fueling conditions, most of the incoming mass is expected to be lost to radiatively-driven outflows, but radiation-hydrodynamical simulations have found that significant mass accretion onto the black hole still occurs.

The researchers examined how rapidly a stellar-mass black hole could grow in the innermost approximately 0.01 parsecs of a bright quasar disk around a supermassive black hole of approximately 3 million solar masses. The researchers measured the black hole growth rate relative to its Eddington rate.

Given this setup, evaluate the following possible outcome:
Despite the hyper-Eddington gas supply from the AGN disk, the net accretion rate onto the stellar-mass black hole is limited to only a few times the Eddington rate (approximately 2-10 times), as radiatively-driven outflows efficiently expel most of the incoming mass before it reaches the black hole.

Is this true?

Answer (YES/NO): NO